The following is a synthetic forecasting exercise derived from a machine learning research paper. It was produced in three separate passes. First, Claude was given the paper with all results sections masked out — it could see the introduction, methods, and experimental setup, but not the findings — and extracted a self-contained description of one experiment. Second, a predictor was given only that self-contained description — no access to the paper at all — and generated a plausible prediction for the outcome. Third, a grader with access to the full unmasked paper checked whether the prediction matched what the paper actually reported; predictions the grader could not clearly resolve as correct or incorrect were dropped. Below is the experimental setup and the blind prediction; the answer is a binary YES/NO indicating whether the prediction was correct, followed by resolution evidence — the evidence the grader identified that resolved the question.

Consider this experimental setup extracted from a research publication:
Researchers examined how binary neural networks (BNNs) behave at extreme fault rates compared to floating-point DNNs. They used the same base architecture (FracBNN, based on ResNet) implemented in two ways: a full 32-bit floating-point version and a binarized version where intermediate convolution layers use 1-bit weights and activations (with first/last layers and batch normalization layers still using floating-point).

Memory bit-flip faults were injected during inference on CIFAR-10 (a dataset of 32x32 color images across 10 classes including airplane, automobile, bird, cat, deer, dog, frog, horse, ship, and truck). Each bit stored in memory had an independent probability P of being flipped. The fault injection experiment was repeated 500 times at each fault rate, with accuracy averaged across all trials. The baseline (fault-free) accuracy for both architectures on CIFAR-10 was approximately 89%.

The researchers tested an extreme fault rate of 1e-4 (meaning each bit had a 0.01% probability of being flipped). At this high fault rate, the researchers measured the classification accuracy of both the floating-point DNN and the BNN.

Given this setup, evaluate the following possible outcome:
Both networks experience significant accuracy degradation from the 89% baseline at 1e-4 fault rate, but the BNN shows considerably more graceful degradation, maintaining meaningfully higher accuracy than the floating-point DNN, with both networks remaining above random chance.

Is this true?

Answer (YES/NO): NO